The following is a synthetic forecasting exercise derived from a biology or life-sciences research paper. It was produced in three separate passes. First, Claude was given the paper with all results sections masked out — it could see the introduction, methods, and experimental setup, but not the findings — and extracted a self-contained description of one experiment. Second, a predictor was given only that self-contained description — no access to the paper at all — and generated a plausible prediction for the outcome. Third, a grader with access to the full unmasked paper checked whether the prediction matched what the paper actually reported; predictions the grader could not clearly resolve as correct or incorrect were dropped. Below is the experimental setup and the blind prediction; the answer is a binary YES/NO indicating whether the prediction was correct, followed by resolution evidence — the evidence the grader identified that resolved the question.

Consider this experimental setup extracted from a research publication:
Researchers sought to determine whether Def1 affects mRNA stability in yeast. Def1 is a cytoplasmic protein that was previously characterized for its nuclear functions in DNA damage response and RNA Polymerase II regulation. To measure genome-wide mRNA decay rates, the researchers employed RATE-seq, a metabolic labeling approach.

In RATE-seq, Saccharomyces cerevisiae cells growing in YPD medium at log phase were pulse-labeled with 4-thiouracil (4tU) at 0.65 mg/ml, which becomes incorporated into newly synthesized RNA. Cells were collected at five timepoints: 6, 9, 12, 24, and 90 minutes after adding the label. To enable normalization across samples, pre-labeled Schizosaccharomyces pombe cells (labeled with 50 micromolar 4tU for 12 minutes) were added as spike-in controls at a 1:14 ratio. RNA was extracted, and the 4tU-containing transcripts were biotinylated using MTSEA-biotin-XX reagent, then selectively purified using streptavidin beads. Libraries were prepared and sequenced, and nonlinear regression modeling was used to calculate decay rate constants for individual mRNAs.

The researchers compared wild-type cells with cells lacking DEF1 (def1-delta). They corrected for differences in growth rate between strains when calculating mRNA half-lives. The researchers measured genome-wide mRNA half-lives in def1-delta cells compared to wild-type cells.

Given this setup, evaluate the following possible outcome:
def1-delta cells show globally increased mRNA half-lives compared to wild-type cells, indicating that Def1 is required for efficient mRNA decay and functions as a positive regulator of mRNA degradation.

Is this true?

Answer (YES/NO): YES